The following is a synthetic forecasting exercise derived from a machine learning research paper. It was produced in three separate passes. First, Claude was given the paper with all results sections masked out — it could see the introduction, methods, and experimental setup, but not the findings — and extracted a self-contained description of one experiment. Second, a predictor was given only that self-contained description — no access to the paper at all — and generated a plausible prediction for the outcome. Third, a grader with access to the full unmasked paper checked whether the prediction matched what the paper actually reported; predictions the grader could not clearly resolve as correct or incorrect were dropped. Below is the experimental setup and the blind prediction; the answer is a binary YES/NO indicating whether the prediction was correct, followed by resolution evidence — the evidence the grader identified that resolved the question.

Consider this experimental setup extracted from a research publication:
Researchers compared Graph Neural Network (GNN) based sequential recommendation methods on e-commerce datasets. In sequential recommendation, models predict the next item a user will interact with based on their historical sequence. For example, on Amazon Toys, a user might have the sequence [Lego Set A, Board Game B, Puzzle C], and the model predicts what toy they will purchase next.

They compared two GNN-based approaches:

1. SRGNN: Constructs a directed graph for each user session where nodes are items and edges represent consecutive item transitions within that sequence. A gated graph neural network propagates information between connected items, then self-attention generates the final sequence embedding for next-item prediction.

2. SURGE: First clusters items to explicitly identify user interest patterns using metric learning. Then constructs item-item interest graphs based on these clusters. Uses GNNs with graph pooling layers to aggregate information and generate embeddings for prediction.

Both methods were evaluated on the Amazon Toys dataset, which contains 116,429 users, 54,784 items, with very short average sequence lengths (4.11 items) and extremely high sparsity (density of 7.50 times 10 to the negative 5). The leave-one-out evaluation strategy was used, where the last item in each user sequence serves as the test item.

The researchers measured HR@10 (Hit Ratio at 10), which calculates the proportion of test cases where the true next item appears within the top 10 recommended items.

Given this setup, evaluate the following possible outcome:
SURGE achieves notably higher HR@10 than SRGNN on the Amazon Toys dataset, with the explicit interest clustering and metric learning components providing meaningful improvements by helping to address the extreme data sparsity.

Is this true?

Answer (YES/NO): NO